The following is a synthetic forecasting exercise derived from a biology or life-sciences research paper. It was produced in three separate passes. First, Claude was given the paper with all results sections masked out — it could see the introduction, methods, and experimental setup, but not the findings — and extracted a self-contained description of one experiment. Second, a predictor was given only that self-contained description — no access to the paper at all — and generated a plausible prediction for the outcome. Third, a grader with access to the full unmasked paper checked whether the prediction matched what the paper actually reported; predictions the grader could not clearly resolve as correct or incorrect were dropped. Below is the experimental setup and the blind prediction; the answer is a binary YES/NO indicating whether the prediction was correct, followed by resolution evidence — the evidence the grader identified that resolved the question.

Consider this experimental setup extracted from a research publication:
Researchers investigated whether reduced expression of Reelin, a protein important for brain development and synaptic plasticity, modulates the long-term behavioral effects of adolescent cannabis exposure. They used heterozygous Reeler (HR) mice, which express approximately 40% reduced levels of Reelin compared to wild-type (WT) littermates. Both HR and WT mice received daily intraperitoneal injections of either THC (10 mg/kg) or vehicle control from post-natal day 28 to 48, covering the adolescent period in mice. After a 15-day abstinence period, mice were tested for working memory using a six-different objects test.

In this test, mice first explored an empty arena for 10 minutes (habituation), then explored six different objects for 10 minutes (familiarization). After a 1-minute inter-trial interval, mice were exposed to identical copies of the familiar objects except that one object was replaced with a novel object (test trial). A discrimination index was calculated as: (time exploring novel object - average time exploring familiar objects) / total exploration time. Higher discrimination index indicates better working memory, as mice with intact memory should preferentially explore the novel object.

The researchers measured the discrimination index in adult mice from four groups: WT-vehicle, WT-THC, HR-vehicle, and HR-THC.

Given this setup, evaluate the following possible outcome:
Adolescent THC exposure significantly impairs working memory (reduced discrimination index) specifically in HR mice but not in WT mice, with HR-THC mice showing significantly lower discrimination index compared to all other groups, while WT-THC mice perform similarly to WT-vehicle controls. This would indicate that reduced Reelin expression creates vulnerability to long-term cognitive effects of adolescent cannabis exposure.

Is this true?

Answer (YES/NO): NO